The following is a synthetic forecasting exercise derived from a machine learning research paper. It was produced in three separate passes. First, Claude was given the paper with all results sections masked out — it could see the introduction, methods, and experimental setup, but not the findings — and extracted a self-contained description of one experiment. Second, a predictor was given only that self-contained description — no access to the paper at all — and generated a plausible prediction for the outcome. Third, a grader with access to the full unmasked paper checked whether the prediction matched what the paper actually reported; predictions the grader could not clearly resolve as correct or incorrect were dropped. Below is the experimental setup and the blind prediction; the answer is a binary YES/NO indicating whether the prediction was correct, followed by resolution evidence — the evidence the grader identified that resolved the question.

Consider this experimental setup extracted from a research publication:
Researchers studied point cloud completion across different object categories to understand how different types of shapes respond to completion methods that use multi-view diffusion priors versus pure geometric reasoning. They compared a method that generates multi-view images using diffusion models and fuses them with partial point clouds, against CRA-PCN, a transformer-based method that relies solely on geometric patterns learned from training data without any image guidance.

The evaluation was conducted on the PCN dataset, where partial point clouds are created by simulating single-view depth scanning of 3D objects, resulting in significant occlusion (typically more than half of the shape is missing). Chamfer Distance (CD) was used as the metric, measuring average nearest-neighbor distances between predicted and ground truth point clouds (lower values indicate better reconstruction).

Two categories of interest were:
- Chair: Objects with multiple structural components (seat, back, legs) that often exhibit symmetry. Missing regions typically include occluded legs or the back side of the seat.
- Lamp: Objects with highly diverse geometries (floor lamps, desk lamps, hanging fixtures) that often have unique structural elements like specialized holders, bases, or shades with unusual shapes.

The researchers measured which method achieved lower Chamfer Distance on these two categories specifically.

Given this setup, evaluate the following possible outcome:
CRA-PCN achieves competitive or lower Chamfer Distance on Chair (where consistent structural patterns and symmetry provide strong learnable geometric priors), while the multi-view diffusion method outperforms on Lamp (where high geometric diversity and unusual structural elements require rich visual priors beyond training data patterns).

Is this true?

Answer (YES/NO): NO